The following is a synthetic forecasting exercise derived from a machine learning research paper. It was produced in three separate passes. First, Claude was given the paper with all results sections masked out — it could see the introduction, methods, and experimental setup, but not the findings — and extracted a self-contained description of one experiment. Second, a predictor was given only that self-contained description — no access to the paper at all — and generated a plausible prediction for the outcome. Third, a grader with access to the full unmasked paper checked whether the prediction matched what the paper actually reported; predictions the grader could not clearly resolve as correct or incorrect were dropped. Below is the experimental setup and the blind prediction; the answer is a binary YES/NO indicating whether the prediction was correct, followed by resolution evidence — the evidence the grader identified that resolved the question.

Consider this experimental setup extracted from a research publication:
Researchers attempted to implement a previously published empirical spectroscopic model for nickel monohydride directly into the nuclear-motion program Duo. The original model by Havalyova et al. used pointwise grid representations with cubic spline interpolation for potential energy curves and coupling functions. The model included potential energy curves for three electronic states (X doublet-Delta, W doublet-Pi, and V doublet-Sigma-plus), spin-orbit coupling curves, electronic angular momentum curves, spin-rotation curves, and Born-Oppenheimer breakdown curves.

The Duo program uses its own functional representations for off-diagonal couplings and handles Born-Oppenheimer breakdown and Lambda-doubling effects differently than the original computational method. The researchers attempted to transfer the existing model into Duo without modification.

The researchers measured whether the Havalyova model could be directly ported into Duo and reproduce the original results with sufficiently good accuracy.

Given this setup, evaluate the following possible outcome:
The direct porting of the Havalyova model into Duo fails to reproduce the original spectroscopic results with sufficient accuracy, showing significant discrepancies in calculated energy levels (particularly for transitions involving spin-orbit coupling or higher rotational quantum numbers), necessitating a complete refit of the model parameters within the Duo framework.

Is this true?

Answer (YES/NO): NO